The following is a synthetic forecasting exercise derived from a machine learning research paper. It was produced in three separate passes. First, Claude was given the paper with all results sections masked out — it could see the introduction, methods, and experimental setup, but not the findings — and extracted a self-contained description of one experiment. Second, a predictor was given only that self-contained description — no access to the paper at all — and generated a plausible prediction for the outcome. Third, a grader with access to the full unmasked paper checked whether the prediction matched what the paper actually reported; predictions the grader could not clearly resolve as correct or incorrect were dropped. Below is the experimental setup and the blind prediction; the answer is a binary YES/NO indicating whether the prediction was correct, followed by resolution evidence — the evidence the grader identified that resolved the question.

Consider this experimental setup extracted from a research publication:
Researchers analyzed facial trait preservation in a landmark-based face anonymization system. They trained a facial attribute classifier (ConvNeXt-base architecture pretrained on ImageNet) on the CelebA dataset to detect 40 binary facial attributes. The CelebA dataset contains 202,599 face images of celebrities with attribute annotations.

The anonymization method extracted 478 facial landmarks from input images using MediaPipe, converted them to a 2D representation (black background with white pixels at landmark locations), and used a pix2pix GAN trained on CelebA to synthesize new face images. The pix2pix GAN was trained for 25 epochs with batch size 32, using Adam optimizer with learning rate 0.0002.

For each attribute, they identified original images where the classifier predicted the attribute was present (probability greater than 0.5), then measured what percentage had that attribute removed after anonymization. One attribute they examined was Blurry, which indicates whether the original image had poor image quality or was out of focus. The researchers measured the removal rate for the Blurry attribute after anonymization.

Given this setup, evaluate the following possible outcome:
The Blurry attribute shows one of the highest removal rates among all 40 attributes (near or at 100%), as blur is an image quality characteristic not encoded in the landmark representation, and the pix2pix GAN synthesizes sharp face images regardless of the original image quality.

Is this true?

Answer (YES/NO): YES